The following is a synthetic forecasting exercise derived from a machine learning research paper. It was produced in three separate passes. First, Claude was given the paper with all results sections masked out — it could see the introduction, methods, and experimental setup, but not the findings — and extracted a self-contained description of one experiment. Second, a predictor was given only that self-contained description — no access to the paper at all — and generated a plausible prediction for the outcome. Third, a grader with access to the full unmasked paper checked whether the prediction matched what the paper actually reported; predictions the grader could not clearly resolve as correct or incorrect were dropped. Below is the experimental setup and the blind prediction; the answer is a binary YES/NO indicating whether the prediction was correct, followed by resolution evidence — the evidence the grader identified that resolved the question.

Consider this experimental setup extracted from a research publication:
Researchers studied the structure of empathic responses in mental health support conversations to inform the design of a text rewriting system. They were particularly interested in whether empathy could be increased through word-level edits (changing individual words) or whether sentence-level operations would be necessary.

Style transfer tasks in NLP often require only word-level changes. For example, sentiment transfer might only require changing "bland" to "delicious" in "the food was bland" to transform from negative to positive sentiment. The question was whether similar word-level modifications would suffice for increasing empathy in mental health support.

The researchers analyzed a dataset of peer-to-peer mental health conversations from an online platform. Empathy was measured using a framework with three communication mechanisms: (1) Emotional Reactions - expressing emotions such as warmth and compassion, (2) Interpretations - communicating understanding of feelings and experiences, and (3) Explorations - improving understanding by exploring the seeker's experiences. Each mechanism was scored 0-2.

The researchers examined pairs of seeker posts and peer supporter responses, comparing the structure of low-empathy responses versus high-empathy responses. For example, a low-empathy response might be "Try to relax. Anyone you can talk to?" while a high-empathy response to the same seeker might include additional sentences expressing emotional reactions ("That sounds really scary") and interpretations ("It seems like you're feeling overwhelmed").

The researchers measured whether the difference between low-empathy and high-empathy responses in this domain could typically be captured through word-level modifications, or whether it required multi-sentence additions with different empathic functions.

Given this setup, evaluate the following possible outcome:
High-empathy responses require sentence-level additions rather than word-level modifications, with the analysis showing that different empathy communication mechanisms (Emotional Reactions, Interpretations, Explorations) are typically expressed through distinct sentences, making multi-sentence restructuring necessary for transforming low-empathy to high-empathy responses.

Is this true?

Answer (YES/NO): YES